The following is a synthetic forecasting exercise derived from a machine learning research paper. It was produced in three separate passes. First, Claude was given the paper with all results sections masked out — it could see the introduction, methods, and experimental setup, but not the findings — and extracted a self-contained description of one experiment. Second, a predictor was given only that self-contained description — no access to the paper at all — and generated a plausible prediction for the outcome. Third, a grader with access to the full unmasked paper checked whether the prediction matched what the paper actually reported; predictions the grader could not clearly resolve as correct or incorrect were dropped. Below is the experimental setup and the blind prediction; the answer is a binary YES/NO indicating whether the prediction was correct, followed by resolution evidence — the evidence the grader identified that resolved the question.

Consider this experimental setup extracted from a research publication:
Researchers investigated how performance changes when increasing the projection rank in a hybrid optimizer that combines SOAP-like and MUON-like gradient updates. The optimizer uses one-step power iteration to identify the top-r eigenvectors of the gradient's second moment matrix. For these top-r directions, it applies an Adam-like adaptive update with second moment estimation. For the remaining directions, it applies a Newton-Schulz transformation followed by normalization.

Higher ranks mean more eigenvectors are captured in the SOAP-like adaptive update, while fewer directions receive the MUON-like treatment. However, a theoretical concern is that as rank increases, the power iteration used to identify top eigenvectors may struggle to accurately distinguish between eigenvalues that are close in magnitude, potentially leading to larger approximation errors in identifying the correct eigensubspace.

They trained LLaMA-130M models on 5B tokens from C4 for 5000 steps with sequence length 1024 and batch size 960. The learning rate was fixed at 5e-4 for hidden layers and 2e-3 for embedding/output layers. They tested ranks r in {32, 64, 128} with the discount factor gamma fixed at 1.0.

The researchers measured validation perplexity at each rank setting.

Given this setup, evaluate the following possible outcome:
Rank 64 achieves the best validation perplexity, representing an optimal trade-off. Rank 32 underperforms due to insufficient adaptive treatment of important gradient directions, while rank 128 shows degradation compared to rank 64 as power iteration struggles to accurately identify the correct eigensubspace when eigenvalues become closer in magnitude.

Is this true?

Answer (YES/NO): NO